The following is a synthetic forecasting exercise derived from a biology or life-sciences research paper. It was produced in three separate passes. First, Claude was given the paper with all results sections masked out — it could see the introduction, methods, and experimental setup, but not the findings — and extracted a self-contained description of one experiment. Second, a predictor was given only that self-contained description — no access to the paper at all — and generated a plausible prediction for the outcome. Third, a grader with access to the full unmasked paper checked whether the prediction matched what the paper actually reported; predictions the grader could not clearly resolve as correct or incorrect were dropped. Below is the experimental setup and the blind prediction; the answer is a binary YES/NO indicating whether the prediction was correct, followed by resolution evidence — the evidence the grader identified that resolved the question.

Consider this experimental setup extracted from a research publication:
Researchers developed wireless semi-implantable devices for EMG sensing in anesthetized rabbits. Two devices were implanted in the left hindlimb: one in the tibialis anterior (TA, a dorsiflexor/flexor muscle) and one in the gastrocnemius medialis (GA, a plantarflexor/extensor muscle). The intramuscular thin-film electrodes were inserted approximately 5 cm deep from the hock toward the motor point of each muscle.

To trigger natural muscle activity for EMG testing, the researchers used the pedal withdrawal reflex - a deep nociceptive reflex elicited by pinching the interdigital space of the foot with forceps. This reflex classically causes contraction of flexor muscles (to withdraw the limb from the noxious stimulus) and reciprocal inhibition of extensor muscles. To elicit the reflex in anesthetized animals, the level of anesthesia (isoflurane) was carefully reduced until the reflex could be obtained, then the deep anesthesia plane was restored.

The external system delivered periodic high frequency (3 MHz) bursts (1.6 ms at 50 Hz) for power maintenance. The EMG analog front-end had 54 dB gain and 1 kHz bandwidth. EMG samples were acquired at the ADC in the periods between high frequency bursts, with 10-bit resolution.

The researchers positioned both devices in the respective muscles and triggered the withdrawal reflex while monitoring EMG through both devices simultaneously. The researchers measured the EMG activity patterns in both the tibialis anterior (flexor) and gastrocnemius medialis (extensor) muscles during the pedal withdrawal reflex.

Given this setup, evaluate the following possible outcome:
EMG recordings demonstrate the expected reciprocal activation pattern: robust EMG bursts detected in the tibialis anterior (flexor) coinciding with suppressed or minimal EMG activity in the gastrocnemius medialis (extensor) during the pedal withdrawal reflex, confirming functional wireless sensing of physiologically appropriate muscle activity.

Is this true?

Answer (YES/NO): NO